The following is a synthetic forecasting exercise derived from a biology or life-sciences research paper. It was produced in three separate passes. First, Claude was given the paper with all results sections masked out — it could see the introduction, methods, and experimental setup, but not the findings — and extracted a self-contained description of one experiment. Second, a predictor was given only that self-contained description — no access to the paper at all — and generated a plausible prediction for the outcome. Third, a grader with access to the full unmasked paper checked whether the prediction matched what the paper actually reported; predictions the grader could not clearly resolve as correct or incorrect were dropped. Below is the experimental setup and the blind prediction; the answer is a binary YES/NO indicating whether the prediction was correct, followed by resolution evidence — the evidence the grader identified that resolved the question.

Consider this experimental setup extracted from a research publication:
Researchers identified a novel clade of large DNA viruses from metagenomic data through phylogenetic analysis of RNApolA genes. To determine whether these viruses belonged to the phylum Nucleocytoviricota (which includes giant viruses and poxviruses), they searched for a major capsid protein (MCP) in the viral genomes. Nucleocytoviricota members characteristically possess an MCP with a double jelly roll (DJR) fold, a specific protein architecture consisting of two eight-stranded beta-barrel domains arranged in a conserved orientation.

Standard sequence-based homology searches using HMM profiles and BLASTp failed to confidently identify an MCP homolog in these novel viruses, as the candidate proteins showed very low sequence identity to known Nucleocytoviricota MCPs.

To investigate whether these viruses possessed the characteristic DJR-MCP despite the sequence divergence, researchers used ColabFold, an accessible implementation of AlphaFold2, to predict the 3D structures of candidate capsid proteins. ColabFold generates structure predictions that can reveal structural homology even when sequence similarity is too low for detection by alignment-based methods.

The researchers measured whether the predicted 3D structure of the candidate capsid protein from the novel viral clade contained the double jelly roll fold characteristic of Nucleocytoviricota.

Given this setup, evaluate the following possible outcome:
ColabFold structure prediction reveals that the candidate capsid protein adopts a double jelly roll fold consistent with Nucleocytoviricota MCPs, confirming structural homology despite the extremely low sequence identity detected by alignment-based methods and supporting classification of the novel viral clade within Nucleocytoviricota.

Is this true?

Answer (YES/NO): YES